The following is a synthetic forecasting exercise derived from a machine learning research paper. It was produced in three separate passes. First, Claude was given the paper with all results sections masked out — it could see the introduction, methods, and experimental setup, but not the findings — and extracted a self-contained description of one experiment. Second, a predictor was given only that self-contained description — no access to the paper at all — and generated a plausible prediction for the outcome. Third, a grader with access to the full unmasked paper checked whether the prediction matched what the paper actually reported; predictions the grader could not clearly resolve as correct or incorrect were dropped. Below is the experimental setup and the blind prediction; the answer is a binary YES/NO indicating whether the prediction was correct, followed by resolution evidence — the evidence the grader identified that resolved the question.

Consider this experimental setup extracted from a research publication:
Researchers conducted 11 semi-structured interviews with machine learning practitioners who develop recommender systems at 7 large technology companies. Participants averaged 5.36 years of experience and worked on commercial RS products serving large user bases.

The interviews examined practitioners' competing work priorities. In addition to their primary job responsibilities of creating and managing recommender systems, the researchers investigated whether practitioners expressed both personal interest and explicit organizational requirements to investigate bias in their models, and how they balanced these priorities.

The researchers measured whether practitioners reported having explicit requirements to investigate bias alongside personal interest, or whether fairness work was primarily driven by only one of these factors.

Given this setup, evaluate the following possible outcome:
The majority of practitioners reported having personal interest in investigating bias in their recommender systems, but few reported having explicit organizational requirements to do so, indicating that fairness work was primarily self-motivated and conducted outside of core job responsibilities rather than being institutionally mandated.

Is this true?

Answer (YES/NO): NO